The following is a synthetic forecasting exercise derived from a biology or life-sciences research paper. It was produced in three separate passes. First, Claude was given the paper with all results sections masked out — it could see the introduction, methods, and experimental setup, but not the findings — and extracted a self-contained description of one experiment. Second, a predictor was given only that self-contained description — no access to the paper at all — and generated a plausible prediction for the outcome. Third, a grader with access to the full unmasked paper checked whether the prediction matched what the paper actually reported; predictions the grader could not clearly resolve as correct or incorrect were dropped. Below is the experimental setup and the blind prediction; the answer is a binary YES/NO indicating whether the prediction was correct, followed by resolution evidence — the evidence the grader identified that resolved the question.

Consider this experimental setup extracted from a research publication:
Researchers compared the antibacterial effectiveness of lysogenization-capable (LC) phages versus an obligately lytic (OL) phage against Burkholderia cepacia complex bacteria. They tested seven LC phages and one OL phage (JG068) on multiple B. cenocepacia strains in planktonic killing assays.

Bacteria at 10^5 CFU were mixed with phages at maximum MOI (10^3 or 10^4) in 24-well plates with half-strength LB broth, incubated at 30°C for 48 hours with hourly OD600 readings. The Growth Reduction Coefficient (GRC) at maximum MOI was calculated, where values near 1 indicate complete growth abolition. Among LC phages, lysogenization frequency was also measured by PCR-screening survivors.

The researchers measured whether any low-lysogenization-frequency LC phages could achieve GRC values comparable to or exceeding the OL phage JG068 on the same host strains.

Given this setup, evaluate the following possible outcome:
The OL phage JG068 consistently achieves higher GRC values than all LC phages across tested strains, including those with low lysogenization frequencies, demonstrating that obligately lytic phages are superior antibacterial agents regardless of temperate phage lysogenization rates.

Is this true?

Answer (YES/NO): NO